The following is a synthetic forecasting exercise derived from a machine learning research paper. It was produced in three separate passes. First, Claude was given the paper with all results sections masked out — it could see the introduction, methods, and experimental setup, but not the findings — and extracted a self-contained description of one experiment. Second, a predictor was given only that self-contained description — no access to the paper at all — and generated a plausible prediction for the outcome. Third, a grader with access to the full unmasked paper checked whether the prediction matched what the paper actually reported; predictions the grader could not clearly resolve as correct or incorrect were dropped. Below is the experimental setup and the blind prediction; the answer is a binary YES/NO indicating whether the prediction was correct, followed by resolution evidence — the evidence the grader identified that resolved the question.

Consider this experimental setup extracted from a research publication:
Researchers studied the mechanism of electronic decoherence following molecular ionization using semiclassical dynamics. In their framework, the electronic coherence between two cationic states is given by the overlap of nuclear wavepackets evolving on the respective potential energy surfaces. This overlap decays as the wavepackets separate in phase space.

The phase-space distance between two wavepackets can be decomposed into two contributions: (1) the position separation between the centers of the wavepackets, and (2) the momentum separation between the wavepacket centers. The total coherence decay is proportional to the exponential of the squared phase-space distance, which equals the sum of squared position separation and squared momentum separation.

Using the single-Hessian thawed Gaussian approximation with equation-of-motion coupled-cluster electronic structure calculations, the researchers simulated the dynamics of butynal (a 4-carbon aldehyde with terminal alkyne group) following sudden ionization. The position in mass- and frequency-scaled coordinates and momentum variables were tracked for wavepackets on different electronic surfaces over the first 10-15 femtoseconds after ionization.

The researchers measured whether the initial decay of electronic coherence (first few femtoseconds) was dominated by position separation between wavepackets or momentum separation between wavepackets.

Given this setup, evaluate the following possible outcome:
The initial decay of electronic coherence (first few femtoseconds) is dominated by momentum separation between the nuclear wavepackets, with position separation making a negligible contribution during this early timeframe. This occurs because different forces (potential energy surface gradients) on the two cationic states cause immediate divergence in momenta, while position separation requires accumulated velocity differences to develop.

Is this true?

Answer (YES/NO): YES